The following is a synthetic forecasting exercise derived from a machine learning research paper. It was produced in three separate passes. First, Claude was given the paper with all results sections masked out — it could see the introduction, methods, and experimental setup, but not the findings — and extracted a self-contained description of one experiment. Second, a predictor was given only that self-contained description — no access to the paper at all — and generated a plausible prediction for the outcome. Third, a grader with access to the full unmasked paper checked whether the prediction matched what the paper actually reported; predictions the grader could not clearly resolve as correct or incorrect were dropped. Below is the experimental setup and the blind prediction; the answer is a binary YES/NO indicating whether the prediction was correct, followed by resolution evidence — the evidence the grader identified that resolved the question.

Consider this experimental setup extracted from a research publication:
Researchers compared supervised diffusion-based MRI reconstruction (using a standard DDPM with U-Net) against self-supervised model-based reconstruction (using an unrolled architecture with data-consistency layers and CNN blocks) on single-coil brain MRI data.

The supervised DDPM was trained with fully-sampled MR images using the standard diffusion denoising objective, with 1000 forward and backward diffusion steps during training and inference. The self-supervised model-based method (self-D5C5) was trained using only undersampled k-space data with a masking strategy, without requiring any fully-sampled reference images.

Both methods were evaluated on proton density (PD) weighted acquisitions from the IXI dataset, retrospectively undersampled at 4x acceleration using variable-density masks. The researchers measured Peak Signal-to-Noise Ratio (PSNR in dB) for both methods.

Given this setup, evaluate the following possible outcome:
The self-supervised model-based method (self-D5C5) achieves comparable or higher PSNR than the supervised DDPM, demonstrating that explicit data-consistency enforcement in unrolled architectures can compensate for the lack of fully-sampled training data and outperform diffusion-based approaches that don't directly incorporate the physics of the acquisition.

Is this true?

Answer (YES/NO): YES